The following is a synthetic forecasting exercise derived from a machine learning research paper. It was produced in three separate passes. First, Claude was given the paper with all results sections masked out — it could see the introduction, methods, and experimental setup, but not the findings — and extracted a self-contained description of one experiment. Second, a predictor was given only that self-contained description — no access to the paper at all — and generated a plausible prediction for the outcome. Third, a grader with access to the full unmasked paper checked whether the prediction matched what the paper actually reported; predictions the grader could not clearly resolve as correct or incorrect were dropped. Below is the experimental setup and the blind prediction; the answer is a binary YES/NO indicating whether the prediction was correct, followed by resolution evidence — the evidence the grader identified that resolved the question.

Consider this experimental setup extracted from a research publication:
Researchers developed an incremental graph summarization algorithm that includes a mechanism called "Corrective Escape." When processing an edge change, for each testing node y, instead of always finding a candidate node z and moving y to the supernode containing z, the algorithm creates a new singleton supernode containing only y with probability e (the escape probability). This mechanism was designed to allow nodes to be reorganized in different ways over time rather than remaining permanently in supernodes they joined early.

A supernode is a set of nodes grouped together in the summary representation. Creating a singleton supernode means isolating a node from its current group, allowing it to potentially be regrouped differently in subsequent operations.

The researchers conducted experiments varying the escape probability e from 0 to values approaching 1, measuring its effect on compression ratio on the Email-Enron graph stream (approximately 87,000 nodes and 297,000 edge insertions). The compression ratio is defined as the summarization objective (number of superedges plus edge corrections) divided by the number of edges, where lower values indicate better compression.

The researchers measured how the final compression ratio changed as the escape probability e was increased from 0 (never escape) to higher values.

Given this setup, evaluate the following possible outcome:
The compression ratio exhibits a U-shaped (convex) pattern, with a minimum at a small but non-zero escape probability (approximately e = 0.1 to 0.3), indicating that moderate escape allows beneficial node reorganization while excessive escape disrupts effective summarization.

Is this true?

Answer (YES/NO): YES